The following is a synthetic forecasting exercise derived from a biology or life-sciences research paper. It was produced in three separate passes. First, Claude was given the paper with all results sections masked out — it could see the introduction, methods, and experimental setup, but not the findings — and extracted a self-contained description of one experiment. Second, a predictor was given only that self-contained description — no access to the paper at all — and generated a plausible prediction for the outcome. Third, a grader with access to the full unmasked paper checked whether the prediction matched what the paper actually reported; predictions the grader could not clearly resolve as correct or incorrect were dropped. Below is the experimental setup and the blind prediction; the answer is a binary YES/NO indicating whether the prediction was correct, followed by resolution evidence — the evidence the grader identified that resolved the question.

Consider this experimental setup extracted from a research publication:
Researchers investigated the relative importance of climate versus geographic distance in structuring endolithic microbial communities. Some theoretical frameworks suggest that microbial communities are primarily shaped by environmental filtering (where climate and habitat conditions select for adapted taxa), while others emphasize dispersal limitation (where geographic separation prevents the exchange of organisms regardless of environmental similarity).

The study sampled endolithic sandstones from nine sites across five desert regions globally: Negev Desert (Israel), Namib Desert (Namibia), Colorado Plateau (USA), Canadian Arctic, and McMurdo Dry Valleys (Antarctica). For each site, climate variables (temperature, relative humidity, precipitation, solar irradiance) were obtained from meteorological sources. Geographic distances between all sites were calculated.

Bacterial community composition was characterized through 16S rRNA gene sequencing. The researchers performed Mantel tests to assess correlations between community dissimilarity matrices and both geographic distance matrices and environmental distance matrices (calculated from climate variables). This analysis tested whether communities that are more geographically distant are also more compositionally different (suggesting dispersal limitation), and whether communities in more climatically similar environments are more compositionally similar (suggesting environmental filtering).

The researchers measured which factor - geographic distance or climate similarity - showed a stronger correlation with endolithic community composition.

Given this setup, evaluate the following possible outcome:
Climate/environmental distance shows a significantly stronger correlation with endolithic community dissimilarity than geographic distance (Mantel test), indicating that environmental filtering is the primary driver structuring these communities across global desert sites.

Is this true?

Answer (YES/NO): YES